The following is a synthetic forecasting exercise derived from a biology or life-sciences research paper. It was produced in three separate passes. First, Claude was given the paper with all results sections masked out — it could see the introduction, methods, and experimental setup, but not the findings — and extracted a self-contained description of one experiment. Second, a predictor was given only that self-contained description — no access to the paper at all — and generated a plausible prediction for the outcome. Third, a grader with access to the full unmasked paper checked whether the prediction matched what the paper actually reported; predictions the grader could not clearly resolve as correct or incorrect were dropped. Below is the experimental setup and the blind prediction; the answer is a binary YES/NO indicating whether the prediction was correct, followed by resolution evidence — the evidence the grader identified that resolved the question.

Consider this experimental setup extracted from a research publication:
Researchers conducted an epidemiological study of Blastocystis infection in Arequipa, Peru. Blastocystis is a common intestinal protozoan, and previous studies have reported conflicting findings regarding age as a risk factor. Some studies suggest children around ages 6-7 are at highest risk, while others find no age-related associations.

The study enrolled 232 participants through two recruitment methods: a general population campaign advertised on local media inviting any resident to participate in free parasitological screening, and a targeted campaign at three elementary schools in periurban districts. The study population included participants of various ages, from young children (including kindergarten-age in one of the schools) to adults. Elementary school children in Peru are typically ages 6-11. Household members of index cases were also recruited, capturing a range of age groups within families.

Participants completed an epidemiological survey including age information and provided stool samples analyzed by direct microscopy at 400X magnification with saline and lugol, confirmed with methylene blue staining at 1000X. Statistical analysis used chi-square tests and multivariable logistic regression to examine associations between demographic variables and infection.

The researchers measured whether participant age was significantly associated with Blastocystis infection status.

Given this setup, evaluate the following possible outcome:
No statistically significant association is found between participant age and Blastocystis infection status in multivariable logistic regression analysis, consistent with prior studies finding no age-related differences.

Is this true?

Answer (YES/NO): NO